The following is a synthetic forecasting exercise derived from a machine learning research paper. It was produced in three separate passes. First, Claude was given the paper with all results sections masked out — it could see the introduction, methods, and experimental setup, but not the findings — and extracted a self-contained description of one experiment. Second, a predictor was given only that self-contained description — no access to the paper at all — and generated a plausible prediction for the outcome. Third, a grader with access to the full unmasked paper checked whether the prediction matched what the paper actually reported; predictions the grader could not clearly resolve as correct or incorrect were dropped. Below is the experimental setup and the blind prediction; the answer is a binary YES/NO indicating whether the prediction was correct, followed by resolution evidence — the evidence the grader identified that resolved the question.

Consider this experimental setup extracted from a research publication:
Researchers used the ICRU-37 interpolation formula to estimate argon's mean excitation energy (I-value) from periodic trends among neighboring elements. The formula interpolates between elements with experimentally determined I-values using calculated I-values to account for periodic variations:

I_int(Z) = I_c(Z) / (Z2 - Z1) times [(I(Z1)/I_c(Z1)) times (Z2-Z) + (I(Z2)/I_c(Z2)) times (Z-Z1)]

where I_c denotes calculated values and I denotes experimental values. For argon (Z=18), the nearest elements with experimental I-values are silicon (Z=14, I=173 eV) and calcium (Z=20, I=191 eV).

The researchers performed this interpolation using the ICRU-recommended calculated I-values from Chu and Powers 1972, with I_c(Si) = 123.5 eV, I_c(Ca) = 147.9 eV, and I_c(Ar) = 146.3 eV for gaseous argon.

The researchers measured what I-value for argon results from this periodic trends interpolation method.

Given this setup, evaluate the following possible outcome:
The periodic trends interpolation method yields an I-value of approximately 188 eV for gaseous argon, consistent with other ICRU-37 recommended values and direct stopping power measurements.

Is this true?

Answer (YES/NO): NO